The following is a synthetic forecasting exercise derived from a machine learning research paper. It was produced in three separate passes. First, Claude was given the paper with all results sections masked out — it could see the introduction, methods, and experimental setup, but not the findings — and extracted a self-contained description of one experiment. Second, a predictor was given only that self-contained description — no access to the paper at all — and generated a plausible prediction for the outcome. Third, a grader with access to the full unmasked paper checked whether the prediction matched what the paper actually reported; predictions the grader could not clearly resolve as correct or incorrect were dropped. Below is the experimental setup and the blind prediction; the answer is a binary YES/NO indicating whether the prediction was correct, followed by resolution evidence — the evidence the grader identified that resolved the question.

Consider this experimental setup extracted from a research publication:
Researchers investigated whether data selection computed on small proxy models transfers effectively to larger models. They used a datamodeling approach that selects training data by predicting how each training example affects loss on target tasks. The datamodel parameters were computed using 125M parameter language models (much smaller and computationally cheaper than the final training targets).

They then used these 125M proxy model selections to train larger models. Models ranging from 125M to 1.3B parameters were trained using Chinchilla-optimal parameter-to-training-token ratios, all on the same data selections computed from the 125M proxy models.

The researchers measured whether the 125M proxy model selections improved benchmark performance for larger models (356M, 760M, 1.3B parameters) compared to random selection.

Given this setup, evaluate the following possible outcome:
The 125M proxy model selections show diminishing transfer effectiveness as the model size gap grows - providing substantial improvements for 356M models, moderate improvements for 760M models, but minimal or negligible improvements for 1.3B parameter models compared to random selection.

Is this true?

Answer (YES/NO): NO